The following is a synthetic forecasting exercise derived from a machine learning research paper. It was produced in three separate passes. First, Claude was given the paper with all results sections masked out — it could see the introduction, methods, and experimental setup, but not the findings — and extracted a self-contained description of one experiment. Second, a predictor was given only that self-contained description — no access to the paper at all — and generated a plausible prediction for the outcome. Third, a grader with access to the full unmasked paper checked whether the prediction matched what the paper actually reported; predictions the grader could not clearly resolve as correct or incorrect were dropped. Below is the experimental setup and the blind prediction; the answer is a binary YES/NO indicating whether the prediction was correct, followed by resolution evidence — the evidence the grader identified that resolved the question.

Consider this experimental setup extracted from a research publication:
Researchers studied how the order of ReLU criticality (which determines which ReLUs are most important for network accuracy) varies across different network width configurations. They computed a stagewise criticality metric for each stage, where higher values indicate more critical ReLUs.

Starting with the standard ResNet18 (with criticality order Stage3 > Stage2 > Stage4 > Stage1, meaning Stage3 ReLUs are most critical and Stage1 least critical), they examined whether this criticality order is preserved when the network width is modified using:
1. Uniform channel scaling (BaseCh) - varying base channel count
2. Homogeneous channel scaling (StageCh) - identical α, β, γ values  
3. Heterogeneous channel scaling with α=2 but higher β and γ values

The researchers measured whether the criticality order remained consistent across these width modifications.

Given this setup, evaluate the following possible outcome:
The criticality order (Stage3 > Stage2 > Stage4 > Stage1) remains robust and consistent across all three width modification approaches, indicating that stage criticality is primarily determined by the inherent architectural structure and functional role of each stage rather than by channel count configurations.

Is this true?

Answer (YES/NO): NO